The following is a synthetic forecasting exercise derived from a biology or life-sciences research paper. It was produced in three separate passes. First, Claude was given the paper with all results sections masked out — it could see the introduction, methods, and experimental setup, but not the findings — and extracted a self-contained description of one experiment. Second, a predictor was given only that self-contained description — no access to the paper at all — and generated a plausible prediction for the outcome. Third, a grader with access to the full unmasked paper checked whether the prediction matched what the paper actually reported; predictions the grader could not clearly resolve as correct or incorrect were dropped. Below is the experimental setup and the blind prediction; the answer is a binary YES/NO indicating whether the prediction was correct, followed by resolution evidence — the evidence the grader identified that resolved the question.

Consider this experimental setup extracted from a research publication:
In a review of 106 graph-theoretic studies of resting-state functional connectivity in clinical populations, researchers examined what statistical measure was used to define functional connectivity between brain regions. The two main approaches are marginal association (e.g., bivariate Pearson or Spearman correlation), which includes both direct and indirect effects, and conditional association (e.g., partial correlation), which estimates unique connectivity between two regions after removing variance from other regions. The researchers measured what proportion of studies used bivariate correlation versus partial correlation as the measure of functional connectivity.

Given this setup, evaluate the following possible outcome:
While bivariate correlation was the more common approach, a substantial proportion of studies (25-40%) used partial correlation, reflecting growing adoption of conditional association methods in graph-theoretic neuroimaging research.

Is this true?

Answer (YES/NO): NO